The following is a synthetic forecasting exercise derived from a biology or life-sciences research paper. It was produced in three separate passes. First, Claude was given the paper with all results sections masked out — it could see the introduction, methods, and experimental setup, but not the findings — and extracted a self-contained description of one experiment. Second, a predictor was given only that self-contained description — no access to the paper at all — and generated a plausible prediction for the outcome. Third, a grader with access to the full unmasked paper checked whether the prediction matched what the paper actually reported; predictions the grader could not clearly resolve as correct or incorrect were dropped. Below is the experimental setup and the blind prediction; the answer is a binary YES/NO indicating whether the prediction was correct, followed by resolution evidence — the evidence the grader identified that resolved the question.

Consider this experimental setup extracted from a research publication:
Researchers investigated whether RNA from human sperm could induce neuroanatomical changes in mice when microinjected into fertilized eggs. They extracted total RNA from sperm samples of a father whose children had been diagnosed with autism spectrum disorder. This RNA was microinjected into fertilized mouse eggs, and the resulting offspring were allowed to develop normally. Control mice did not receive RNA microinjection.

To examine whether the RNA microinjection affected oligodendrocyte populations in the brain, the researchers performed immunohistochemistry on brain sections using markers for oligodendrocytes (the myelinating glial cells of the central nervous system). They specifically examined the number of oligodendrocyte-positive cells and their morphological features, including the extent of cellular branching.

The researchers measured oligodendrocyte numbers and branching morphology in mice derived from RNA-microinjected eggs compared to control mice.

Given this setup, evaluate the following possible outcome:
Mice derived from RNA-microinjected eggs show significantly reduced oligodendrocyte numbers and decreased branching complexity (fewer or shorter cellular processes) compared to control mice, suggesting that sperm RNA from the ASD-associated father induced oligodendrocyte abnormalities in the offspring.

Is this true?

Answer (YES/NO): NO